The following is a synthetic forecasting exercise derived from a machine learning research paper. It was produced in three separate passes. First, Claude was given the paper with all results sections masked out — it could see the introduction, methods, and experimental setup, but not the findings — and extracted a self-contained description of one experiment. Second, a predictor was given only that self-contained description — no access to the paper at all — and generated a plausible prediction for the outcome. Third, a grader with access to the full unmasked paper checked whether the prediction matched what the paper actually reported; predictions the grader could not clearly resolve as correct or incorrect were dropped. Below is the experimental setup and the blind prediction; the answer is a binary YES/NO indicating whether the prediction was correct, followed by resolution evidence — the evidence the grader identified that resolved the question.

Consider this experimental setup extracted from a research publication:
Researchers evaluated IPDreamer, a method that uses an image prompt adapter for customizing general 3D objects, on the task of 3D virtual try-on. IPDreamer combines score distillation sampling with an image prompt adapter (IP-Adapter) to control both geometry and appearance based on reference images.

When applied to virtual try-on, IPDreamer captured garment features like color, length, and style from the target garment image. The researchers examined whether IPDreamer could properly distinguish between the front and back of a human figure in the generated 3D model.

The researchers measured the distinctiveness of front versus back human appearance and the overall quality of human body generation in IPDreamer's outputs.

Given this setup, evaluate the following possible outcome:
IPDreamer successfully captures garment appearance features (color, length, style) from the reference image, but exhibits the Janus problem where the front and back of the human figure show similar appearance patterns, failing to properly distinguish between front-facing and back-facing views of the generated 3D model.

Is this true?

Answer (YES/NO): YES